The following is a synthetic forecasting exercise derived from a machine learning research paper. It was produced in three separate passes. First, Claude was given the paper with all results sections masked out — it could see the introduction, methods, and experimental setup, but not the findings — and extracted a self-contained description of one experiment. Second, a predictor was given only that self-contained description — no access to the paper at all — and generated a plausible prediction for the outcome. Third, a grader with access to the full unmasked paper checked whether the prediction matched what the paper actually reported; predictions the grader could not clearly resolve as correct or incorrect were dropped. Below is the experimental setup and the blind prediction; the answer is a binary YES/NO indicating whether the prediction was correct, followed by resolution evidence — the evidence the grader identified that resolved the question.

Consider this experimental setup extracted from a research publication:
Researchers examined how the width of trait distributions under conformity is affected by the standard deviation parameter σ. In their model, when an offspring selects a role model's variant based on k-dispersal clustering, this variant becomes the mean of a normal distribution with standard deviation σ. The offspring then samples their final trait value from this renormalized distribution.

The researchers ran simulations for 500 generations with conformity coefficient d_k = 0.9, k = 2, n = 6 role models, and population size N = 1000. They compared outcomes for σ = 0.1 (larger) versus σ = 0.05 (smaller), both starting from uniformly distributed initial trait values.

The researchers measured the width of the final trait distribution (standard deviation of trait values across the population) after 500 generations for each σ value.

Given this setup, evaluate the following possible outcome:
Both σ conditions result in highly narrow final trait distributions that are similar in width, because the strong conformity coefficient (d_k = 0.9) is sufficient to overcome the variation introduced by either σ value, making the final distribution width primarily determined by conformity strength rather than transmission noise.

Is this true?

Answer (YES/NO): NO